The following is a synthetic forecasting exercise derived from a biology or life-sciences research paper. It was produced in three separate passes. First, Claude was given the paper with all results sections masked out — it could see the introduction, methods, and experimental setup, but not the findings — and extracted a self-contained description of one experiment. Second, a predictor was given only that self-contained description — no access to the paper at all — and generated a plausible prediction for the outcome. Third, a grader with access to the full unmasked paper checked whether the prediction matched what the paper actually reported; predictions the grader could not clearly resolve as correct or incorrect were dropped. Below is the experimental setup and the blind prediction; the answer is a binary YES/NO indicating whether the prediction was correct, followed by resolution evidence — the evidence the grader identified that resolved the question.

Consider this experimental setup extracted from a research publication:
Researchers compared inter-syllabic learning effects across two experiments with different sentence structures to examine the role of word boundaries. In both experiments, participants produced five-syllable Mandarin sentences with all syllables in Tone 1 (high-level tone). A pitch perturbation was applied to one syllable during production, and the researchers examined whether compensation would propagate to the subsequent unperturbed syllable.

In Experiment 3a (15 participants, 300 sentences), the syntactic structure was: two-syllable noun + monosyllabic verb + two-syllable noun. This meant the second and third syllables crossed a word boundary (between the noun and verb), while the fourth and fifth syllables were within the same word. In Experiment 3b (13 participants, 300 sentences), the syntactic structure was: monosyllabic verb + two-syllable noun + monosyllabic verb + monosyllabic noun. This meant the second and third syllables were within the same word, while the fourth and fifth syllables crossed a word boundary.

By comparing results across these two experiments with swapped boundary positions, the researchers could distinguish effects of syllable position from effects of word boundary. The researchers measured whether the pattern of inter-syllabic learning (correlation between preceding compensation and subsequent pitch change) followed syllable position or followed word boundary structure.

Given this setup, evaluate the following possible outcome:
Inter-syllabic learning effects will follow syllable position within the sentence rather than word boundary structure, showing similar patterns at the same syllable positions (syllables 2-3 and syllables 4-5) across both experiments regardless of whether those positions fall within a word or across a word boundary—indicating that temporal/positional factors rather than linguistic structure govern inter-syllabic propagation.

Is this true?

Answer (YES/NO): NO